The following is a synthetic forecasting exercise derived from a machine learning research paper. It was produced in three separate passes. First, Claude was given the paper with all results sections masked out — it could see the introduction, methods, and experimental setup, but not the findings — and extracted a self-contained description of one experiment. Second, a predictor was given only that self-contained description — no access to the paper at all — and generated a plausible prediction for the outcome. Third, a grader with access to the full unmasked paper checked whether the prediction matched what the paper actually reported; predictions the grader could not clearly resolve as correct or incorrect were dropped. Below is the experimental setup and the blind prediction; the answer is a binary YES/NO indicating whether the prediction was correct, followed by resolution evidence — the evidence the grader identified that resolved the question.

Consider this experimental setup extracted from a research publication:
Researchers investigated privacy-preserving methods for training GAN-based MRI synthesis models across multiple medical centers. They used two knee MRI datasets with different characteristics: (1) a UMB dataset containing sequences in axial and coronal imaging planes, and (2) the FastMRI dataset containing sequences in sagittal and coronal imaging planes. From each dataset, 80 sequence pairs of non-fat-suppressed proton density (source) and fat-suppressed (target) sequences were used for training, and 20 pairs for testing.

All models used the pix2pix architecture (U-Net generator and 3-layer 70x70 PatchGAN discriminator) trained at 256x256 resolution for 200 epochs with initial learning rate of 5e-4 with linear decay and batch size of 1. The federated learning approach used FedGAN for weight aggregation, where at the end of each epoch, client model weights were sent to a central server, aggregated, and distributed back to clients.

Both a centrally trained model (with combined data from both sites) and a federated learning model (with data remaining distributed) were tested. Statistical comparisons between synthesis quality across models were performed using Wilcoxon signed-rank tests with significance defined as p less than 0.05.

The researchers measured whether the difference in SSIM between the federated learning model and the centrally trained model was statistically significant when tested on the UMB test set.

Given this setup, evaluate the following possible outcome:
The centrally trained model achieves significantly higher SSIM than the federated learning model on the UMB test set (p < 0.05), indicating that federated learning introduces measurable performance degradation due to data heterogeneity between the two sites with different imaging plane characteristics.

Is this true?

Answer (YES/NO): NO